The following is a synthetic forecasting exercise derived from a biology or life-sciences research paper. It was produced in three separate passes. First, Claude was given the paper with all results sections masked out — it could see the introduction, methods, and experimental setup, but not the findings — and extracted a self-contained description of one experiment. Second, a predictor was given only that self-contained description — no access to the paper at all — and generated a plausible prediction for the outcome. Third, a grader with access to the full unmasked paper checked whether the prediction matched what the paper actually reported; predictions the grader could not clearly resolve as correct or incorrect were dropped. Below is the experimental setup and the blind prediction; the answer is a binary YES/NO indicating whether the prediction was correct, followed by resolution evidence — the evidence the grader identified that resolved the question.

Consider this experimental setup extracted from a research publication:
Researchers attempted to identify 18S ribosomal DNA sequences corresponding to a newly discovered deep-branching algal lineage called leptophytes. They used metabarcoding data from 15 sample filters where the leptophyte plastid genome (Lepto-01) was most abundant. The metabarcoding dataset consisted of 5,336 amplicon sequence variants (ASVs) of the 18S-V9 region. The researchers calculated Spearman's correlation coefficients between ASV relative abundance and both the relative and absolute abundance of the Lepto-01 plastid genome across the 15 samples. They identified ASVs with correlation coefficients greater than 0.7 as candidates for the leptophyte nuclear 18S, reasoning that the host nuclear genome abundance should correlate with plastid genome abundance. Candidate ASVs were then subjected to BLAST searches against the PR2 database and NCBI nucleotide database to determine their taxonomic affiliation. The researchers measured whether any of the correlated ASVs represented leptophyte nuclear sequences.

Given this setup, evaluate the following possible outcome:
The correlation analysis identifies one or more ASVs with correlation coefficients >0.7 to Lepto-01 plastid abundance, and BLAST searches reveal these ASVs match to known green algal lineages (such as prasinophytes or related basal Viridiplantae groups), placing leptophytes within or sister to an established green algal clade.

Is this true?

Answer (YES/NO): NO